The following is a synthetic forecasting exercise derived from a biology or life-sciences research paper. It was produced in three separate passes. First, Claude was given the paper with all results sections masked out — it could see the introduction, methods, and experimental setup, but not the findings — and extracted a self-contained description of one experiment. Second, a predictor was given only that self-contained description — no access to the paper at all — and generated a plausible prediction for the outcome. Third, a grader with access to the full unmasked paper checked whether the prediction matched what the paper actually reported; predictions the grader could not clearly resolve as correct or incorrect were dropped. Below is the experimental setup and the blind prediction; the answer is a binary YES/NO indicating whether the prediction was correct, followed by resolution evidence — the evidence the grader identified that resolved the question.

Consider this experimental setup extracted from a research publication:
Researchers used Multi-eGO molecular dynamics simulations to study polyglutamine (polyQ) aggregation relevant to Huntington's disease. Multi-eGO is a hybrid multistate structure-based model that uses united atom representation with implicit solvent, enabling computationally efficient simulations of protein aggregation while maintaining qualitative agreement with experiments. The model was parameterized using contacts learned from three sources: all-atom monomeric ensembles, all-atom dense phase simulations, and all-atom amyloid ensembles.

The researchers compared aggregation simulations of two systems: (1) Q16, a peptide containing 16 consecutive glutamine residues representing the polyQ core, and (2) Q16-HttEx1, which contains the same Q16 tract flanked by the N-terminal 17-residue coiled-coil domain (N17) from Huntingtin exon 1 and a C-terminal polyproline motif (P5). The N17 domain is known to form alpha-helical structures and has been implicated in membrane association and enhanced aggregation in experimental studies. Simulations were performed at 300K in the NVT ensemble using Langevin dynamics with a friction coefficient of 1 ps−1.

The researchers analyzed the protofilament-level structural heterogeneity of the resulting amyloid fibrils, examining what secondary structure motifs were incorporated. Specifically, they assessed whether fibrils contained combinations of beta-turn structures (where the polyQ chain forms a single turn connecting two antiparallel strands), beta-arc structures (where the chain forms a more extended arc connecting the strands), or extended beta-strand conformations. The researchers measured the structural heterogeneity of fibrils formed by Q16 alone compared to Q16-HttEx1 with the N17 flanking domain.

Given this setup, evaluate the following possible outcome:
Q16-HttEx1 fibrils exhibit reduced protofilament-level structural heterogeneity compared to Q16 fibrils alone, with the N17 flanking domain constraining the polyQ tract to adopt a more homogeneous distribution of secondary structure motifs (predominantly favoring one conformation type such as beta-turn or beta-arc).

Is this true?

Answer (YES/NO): NO